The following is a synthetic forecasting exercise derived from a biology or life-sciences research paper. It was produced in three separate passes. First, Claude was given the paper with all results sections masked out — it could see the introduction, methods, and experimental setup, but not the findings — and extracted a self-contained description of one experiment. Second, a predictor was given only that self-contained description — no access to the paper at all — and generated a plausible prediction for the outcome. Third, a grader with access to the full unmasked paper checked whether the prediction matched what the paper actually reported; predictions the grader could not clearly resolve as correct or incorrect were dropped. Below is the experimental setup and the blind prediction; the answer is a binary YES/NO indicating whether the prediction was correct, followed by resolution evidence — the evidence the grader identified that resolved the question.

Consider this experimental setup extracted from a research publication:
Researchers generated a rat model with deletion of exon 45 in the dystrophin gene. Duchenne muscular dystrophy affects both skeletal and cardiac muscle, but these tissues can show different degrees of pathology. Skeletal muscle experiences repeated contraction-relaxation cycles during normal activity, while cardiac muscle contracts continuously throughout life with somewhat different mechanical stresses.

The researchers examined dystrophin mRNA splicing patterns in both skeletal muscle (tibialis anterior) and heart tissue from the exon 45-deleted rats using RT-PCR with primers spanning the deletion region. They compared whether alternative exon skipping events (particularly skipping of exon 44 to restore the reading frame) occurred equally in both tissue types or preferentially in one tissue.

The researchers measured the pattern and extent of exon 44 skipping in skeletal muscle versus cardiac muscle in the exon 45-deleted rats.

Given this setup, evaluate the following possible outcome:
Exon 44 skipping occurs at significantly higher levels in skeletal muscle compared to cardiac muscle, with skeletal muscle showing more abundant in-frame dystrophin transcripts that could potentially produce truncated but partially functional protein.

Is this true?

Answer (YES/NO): YES